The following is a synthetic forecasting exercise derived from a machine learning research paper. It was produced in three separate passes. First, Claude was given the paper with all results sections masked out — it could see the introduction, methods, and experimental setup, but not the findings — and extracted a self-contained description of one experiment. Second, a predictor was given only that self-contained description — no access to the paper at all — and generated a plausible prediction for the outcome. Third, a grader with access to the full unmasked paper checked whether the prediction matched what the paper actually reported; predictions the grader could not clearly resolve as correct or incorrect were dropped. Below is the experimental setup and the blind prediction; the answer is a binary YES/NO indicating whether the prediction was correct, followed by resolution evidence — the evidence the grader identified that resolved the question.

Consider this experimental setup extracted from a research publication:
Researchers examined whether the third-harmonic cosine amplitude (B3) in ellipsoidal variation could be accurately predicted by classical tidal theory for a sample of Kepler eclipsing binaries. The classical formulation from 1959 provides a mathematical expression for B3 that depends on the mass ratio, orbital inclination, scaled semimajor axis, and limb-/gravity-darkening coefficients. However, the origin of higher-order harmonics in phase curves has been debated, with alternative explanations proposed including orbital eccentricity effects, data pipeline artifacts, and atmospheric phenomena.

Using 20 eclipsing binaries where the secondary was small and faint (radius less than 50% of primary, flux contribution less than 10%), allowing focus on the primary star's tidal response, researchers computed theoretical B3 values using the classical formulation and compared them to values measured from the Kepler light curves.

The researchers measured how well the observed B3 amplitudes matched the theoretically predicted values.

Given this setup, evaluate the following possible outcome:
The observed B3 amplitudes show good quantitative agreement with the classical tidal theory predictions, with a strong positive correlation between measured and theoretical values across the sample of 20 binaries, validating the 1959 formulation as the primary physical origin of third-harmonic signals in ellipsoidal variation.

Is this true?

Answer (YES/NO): YES